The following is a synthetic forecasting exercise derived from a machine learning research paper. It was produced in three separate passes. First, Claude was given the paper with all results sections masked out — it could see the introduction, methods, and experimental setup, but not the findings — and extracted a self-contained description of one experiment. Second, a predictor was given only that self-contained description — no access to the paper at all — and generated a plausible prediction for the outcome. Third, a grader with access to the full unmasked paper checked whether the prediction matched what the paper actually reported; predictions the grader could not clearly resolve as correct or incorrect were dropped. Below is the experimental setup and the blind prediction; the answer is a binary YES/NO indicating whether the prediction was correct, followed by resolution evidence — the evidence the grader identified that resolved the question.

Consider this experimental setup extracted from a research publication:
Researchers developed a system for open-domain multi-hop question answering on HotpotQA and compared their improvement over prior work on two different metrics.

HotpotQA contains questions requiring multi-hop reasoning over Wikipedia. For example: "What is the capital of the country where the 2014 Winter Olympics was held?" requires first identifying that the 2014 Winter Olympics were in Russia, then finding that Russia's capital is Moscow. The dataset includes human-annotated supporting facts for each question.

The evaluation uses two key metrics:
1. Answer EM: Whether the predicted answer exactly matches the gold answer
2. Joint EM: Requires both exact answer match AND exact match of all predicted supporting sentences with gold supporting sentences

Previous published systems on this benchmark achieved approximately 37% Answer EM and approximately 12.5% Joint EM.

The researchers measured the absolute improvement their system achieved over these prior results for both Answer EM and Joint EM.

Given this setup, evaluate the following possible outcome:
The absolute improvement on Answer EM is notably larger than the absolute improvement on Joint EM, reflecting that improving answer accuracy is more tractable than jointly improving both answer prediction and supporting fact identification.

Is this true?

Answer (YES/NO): NO